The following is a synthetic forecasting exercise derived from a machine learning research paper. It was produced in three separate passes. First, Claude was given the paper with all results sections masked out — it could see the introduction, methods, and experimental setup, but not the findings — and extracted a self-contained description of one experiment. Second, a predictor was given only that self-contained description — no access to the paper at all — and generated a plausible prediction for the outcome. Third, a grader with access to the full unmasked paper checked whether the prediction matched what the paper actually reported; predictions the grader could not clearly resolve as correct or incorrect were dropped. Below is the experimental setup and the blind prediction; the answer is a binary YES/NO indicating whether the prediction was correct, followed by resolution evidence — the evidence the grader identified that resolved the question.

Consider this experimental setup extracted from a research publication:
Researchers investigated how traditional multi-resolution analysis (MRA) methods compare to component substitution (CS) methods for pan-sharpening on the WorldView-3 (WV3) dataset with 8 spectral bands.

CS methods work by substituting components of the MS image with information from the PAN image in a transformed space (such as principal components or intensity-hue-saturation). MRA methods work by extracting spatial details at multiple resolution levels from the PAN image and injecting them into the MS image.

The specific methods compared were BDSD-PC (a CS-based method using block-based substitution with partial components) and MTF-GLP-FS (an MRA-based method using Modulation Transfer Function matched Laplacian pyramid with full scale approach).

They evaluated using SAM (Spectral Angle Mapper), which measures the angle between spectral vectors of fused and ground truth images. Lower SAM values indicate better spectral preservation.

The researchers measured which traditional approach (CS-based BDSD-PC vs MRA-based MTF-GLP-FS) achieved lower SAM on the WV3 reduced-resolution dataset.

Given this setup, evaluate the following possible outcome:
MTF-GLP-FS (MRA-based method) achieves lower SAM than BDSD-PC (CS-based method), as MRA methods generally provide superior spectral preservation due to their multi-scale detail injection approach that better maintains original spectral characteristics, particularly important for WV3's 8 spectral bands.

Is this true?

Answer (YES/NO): YES